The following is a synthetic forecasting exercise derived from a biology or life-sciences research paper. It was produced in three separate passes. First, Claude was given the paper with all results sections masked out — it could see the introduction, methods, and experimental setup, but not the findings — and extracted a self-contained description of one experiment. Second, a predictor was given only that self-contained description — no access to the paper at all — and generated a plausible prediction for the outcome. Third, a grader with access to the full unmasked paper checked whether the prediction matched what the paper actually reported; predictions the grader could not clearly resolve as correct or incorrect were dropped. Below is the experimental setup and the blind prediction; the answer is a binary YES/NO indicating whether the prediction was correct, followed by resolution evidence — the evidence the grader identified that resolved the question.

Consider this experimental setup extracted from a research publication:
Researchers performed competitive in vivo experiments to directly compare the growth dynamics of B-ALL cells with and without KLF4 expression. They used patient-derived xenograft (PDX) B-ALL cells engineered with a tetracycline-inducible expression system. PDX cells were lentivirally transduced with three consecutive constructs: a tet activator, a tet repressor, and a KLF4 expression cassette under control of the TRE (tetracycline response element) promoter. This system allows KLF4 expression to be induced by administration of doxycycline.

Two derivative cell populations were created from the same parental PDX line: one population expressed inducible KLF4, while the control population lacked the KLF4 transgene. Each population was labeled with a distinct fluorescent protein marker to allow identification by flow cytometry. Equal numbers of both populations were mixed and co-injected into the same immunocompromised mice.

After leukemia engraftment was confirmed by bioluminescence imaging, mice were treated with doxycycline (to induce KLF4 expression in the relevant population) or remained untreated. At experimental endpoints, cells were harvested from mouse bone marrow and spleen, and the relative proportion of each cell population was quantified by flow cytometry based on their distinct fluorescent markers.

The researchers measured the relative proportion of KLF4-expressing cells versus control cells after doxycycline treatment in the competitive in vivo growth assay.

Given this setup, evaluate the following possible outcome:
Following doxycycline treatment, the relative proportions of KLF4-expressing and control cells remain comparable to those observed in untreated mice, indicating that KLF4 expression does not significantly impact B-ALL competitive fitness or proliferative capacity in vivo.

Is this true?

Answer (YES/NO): NO